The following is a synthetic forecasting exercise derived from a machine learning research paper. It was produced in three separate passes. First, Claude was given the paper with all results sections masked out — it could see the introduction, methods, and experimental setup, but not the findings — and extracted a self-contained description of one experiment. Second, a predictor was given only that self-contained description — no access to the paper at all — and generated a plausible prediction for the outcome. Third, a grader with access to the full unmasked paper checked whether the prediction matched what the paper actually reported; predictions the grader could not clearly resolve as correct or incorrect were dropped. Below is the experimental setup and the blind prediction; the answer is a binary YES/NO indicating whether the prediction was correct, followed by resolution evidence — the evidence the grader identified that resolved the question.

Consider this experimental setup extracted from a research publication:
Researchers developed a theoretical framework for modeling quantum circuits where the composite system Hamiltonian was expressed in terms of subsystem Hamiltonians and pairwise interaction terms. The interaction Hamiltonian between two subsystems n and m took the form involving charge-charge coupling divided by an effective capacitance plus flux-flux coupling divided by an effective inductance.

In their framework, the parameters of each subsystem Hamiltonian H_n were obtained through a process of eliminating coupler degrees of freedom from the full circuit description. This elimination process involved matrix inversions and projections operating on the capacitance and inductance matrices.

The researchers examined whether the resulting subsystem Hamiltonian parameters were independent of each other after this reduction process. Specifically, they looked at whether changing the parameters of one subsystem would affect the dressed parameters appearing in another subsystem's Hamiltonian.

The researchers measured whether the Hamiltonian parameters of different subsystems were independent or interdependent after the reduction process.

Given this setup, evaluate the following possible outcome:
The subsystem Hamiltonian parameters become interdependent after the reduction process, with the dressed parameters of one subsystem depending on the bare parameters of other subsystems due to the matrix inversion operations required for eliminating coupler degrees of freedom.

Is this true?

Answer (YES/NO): YES